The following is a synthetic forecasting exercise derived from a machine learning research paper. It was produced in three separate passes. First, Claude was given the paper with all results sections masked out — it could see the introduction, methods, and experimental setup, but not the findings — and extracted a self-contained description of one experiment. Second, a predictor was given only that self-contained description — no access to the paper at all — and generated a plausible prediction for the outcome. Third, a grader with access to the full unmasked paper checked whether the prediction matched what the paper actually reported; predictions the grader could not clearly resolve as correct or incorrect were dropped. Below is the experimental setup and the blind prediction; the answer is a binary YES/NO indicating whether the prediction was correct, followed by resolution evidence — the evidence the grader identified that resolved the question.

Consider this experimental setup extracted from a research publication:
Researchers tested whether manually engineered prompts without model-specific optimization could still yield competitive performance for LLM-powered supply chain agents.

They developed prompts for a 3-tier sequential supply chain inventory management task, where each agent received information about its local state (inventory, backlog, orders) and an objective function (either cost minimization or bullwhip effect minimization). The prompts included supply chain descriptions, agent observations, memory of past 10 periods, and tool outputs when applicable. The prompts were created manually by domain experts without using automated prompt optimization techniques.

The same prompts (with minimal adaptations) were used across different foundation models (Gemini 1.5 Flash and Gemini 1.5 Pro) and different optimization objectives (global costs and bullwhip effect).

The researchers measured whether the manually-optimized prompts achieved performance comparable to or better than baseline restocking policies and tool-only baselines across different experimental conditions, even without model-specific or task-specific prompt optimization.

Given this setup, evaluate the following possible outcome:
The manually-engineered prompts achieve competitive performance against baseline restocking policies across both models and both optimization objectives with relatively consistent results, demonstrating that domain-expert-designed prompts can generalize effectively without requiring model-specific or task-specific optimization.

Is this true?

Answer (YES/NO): NO